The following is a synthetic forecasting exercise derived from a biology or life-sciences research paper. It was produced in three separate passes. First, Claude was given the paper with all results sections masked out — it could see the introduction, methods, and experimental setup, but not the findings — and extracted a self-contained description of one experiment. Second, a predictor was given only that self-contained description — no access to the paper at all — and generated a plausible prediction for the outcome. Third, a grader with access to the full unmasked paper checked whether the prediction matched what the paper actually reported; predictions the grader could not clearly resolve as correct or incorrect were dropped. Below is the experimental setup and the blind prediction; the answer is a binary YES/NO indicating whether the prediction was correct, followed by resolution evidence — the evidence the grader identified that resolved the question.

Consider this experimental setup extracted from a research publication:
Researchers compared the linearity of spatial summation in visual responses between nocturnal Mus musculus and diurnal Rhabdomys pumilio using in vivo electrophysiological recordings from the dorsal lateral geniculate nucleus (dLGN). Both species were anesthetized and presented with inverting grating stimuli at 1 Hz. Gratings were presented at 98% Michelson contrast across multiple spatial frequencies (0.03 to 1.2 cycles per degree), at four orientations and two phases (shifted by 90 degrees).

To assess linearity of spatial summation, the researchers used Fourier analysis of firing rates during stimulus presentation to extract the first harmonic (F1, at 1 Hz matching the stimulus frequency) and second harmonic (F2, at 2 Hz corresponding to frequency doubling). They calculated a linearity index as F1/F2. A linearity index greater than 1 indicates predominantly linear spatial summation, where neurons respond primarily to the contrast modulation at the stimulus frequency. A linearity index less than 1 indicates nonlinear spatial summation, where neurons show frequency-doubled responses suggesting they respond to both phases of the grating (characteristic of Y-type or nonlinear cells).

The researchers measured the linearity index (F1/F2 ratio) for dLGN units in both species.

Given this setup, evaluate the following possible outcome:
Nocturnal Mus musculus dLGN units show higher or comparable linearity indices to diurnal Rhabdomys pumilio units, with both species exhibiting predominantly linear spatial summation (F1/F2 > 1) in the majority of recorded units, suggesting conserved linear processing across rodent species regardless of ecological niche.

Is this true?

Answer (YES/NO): NO